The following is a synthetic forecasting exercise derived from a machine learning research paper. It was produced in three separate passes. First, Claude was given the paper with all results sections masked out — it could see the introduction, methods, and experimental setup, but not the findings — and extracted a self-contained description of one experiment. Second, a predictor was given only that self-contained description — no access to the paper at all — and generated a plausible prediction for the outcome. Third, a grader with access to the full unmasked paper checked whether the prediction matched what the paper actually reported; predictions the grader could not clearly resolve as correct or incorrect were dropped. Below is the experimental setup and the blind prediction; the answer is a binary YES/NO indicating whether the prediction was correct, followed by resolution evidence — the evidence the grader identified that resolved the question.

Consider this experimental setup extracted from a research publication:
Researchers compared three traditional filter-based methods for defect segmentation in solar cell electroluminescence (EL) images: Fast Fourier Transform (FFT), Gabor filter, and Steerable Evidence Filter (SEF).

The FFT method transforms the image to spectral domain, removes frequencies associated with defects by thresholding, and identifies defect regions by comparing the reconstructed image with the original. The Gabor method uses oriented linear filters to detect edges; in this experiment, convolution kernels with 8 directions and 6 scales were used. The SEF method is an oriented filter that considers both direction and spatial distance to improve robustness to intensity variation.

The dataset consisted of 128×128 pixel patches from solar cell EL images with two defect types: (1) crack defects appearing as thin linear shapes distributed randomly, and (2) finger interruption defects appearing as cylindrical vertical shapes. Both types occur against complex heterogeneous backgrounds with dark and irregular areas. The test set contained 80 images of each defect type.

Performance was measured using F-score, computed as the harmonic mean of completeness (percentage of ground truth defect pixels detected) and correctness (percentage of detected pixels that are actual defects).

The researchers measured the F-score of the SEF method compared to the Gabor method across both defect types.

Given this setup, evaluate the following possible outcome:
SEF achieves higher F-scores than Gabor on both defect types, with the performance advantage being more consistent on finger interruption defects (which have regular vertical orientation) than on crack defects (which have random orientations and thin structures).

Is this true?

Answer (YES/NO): NO